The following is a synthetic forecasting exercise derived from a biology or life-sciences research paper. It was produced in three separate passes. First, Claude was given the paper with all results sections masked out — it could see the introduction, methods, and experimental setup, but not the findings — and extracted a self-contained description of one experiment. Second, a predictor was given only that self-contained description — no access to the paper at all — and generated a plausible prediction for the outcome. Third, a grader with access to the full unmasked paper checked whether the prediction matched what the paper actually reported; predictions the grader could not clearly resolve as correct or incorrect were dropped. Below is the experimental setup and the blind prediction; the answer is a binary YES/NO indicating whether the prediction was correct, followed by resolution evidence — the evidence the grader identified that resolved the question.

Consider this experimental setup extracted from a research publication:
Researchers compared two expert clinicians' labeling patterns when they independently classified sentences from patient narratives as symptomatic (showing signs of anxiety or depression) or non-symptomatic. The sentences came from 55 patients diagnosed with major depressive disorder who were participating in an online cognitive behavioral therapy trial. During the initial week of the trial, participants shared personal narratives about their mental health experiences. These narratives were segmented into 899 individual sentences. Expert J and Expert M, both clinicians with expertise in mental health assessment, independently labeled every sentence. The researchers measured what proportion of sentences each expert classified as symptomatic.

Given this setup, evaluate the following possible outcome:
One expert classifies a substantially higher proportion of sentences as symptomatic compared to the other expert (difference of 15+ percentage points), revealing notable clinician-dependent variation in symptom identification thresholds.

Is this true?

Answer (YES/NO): NO